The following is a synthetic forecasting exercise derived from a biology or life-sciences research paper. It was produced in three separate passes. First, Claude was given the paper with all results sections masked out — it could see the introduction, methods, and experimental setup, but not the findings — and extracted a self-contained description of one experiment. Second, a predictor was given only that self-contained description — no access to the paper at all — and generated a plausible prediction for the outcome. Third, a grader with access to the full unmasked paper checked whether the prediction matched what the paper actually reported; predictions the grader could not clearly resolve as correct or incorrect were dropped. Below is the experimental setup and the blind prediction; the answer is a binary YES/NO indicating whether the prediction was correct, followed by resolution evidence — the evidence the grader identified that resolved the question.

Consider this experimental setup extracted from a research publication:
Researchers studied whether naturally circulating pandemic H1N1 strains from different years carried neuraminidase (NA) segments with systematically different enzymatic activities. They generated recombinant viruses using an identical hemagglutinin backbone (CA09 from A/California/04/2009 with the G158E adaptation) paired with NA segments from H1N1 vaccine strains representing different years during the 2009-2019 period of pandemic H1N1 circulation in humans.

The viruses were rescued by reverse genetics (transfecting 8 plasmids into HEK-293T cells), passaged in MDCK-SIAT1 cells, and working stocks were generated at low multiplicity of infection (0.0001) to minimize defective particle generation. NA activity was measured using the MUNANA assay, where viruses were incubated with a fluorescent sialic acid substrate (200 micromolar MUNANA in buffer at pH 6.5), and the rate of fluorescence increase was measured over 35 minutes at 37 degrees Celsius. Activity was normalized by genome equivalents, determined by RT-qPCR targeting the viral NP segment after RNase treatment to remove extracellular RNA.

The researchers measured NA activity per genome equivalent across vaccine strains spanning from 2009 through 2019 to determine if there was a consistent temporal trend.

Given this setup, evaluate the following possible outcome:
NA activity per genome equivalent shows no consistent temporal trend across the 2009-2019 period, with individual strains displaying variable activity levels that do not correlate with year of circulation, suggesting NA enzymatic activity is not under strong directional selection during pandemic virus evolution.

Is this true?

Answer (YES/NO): YES